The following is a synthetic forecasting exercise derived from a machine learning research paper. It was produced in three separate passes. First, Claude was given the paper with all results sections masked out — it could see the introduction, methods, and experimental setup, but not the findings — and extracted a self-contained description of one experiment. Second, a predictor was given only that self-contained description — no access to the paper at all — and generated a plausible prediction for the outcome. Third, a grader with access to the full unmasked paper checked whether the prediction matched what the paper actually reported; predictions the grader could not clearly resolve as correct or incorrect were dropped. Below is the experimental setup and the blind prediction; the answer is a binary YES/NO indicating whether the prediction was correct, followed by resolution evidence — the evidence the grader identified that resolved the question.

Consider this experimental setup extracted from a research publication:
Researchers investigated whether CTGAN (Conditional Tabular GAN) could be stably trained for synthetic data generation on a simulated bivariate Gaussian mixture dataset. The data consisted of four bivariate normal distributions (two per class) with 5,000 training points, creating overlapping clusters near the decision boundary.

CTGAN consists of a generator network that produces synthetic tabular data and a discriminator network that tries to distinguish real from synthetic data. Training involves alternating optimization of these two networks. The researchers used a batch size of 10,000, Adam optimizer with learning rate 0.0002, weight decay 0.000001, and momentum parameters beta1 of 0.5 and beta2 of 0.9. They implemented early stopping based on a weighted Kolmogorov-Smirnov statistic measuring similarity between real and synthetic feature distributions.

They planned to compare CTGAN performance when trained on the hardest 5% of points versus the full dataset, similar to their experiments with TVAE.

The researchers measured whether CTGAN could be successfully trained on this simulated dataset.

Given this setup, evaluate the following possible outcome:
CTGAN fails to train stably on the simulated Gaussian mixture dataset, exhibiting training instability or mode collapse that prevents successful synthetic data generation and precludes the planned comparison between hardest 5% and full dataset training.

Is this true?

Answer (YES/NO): YES